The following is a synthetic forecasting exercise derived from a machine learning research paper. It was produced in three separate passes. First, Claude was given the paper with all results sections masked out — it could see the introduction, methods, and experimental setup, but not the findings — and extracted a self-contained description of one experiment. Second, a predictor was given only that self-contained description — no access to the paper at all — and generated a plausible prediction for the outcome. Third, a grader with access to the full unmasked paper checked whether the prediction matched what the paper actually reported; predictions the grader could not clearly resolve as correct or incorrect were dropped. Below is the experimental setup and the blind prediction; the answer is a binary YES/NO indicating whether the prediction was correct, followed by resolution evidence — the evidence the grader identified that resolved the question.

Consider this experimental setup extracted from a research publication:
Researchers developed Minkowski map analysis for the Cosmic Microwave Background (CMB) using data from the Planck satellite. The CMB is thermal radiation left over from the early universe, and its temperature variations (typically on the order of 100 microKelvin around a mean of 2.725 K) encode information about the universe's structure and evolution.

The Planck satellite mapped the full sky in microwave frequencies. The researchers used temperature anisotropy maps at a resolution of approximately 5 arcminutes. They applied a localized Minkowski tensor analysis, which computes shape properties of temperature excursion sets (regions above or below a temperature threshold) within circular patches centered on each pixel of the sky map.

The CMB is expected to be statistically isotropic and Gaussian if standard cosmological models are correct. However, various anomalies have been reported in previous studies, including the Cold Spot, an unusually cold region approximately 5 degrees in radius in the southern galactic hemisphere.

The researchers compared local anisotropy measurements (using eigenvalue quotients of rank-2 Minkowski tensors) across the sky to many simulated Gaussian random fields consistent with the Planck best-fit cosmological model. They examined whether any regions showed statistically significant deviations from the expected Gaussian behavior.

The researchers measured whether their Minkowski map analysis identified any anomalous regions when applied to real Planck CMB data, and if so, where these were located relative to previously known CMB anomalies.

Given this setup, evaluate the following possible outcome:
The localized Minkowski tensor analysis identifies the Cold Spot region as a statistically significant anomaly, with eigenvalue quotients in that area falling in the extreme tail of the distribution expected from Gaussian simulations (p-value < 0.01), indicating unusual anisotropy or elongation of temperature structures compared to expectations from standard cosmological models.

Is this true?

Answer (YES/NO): NO